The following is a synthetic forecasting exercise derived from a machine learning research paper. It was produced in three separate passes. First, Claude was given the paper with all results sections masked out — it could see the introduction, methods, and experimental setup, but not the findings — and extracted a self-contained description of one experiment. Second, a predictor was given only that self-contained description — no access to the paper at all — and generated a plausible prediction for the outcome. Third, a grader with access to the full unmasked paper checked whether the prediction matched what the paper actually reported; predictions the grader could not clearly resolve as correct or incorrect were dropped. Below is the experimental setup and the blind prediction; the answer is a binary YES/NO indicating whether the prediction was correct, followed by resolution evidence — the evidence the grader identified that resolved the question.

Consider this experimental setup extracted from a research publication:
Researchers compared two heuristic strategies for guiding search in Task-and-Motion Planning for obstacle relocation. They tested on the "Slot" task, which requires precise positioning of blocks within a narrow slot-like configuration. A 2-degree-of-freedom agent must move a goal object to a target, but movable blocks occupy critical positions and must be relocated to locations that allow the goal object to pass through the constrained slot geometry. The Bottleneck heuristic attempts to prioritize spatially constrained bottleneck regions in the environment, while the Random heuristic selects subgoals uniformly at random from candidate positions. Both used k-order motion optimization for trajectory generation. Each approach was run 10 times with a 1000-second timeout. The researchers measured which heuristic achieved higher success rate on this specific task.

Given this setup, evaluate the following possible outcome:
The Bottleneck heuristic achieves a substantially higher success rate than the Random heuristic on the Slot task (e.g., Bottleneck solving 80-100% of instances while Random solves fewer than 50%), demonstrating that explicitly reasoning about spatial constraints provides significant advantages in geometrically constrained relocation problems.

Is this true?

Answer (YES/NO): NO